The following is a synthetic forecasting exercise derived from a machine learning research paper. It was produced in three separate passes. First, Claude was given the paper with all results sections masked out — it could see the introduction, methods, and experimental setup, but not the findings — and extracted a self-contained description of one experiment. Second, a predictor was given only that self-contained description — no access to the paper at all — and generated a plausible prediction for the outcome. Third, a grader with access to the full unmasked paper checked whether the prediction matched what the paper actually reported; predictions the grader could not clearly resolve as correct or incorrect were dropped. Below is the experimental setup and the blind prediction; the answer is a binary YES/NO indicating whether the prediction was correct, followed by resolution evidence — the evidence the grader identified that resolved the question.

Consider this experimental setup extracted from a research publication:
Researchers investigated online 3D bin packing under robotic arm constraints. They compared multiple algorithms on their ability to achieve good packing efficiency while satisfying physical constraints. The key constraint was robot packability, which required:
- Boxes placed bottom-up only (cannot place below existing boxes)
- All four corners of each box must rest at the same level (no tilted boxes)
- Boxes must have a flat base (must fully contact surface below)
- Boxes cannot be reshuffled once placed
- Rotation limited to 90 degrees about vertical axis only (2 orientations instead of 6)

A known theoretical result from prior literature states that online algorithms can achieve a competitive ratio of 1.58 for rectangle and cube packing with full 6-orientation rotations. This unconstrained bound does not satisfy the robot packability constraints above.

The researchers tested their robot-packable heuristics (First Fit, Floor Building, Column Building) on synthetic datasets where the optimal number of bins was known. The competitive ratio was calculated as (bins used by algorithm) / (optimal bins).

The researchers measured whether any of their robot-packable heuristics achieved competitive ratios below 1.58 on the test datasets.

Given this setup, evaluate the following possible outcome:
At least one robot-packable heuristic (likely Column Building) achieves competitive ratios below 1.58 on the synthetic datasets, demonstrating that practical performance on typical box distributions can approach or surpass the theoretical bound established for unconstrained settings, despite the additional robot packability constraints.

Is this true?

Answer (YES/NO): YES